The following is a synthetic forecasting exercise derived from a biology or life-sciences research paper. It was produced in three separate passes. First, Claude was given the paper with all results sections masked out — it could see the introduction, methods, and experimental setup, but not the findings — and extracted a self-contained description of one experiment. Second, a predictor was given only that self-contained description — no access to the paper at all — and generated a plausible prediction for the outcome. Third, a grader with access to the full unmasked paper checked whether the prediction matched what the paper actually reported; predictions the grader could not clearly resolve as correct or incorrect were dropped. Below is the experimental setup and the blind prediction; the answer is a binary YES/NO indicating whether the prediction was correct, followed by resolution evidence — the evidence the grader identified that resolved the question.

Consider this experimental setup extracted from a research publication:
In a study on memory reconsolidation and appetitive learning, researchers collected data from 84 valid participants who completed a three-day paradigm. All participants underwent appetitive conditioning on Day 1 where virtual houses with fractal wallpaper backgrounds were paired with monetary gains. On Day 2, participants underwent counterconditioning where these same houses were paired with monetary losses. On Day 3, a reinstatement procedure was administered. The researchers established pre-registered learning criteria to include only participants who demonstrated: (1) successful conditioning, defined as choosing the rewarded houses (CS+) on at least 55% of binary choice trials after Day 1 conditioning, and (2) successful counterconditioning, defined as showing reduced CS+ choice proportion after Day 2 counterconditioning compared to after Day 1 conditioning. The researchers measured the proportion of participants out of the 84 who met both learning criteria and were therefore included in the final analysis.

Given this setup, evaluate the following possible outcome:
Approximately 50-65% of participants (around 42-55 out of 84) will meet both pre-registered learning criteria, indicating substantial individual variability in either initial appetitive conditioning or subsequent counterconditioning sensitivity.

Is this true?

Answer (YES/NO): YES